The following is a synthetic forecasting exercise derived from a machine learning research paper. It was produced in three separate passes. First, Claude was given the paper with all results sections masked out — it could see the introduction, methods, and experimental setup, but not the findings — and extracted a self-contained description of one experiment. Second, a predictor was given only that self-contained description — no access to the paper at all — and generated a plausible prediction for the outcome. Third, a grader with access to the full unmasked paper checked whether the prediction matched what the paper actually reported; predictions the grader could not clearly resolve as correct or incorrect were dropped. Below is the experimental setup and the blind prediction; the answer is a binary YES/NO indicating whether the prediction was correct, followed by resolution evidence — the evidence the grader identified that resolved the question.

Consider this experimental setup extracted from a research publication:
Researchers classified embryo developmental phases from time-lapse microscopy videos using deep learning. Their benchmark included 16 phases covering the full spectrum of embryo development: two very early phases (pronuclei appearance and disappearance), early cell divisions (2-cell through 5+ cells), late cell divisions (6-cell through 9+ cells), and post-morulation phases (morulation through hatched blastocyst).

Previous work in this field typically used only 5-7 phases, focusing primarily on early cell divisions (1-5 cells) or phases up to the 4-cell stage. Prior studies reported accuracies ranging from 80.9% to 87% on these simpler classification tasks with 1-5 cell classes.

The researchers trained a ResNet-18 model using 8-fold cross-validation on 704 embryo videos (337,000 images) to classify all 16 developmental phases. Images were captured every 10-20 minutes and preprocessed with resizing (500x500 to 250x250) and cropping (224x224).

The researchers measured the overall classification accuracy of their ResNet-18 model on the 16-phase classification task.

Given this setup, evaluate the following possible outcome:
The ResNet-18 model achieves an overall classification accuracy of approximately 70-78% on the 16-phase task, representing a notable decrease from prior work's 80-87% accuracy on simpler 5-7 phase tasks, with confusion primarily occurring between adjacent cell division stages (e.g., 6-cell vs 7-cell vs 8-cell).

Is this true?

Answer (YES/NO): NO